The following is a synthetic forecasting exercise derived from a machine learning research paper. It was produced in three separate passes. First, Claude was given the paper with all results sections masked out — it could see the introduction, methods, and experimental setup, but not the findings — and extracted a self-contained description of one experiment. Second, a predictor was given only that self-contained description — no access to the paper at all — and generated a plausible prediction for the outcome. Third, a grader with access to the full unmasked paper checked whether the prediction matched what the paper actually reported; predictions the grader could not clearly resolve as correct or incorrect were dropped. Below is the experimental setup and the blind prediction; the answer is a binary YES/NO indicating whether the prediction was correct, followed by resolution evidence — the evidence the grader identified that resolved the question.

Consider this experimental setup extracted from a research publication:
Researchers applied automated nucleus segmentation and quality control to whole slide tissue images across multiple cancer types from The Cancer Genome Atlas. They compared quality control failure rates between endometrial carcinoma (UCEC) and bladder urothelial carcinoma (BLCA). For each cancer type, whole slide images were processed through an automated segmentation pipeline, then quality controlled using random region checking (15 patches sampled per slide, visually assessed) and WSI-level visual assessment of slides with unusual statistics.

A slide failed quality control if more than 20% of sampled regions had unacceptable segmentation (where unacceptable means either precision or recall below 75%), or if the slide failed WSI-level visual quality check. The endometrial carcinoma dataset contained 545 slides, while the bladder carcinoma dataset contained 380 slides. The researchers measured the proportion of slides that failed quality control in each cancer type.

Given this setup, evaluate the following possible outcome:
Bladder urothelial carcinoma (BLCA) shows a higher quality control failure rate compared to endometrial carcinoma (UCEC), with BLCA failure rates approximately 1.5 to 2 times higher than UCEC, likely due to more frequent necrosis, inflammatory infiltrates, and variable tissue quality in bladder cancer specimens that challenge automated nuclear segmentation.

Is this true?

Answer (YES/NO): NO